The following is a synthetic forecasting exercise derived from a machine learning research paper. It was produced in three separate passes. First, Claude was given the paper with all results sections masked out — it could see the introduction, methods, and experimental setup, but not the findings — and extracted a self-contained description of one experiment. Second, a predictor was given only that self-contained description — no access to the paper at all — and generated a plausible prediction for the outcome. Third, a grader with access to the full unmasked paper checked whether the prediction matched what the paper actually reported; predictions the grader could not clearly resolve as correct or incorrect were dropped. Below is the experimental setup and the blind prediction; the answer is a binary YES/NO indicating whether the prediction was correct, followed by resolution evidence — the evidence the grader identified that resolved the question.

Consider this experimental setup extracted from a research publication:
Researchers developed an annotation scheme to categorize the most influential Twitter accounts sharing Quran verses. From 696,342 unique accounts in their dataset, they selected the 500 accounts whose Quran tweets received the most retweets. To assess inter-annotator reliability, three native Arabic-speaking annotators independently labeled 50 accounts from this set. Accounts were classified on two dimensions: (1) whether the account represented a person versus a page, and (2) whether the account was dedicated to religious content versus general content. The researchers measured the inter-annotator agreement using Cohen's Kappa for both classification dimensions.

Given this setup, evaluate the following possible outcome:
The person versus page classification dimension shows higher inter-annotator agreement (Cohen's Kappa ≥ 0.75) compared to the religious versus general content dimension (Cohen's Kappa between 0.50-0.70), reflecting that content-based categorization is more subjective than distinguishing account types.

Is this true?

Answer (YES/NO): NO